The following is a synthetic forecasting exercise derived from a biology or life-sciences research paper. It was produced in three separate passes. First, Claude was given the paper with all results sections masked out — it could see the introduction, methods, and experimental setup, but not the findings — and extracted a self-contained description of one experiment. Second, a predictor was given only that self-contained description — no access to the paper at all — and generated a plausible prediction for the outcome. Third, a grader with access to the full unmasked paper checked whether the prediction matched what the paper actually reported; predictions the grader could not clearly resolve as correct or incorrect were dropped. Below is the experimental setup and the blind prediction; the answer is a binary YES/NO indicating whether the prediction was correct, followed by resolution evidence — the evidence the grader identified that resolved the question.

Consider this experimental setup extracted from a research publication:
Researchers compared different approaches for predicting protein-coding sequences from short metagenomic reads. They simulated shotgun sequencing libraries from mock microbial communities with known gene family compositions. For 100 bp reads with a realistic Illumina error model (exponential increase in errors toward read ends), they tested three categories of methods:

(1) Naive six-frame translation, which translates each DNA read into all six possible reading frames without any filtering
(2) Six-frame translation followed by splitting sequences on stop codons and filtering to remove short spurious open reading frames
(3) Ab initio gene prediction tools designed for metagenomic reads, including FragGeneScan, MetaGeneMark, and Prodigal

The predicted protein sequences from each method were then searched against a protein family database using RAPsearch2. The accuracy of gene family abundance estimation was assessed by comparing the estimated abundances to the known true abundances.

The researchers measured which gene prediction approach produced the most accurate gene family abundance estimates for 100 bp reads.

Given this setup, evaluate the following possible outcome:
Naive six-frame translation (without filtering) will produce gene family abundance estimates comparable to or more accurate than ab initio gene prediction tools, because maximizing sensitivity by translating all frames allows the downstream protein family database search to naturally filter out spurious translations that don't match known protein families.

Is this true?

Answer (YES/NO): YES